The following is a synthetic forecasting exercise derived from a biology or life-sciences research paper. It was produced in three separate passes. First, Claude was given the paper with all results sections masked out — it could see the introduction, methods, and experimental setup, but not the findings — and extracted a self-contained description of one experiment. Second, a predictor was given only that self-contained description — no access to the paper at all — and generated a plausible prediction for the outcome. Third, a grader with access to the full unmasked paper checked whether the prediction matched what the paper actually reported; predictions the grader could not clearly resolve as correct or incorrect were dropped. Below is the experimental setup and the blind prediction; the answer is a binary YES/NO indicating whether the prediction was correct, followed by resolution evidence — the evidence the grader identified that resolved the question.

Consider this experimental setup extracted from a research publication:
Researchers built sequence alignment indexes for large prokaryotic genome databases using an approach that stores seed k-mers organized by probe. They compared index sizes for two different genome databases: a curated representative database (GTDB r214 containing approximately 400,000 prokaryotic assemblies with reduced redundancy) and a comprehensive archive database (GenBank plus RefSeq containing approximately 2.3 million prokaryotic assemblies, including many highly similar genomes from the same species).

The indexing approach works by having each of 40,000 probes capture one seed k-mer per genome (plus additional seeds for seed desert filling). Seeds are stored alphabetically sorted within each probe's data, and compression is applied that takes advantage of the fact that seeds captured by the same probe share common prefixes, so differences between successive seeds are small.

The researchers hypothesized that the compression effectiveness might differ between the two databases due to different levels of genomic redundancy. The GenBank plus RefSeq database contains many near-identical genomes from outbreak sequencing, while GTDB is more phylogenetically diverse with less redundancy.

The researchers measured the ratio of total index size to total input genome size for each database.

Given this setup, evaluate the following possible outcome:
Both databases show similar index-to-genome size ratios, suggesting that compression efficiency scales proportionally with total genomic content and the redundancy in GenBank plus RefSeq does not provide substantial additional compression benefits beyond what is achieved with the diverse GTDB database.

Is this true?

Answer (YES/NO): NO